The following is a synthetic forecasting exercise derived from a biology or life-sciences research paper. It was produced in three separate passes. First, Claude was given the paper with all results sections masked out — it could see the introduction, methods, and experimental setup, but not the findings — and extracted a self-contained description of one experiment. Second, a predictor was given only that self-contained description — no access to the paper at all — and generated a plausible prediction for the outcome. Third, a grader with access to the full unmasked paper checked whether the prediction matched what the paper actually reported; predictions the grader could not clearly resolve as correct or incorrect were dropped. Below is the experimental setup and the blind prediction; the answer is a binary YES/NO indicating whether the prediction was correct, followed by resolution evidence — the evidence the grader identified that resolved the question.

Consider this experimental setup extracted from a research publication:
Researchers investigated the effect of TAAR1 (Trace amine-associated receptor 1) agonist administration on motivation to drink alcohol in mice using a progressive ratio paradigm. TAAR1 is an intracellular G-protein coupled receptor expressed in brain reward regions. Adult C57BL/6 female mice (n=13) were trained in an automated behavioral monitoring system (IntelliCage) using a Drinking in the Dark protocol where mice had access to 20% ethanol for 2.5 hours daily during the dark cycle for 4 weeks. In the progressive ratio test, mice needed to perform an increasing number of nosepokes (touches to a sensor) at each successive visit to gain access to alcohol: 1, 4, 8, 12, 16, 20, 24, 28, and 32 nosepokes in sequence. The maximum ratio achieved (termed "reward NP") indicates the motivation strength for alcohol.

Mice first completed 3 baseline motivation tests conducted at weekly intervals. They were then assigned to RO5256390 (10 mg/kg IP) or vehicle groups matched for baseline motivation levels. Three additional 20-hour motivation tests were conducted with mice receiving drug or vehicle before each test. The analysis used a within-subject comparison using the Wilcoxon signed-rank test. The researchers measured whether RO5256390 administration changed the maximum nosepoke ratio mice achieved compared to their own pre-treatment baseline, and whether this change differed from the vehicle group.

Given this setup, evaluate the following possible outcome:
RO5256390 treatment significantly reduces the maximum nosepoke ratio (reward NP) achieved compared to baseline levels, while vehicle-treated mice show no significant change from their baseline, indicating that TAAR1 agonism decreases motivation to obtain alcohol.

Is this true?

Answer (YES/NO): YES